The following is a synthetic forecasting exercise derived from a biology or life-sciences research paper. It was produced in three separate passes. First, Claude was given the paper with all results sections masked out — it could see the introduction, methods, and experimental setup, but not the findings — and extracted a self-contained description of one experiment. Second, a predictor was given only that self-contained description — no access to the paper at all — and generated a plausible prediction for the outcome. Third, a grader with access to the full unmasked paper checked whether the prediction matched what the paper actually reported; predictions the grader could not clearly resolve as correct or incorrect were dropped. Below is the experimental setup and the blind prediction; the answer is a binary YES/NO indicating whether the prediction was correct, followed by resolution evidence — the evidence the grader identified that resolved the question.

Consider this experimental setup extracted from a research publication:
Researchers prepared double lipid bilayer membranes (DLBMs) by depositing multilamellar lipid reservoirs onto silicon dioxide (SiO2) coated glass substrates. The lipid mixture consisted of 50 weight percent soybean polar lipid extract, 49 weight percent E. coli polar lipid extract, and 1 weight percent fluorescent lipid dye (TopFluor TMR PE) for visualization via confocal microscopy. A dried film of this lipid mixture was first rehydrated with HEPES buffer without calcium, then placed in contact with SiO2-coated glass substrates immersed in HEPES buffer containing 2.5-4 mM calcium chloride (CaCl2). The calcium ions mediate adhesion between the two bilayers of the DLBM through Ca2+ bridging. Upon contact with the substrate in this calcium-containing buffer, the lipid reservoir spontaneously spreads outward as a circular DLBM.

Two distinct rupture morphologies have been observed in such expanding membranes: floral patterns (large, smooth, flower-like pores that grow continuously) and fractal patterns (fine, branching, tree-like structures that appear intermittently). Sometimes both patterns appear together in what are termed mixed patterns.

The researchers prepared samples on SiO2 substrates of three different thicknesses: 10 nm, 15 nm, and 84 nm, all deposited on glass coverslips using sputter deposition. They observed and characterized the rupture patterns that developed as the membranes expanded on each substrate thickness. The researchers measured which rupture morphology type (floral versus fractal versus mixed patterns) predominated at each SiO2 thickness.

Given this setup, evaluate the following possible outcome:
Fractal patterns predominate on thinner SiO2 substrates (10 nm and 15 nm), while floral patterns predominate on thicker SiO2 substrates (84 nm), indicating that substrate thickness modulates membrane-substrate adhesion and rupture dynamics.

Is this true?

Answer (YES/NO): NO